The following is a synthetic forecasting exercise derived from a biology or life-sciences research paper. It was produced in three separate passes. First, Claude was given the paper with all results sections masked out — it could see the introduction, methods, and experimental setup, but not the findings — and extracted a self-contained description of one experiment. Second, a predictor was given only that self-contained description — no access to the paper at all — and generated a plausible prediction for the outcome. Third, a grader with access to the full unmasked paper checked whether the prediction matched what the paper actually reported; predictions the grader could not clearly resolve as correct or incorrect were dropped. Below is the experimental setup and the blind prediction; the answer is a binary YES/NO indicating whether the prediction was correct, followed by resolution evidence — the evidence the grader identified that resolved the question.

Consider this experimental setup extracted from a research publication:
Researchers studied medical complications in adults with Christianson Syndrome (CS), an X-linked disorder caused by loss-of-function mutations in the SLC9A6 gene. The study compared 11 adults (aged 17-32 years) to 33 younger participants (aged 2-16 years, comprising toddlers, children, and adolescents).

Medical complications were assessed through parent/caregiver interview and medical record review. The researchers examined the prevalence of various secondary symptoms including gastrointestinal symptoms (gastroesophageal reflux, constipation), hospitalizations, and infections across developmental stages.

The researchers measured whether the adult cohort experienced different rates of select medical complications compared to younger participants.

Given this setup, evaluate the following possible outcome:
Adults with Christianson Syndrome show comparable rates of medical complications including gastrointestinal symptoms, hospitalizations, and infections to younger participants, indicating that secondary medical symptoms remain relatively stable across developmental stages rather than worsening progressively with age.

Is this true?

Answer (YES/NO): NO